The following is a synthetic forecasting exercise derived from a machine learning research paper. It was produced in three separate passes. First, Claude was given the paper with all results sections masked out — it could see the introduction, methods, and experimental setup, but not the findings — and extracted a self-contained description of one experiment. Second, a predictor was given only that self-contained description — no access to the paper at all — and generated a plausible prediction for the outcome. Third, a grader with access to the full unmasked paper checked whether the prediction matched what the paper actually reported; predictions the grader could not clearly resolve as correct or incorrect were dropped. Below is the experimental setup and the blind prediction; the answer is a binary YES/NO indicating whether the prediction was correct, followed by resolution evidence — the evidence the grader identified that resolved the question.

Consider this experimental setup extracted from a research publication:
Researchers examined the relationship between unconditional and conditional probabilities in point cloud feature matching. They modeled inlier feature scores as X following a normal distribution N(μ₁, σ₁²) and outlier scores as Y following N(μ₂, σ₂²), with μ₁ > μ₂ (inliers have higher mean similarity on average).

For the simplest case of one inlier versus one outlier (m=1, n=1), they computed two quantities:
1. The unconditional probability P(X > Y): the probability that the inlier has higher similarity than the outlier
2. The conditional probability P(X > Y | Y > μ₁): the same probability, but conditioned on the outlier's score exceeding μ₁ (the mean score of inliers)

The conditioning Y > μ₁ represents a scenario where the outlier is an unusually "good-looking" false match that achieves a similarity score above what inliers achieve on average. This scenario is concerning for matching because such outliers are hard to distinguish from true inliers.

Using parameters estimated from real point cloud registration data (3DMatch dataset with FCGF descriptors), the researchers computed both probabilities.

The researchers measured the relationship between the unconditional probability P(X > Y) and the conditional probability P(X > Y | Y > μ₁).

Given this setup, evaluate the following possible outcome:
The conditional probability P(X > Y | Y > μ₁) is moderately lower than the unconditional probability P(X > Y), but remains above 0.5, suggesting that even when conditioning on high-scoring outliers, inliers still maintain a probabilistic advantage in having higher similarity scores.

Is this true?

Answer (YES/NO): YES